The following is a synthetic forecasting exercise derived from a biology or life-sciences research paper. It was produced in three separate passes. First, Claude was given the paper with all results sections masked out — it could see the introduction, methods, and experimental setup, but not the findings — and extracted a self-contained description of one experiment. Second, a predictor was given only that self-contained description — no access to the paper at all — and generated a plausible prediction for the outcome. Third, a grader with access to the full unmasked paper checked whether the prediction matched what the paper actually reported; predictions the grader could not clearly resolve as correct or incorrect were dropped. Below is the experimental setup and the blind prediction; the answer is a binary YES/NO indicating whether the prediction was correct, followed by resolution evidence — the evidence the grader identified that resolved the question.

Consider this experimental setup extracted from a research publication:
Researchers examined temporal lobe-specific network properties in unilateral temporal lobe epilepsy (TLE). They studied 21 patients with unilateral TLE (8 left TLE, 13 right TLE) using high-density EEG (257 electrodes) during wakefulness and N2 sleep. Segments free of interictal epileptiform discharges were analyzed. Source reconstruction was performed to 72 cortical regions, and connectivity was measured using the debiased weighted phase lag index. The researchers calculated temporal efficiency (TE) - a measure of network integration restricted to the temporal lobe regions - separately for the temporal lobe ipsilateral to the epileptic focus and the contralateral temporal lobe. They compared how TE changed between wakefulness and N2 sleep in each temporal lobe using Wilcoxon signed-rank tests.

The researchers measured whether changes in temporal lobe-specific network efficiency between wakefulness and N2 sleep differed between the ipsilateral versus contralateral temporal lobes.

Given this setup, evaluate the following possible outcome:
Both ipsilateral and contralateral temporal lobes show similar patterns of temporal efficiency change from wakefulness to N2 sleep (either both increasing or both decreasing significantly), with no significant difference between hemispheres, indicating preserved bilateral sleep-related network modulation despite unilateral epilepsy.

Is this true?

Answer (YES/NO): NO